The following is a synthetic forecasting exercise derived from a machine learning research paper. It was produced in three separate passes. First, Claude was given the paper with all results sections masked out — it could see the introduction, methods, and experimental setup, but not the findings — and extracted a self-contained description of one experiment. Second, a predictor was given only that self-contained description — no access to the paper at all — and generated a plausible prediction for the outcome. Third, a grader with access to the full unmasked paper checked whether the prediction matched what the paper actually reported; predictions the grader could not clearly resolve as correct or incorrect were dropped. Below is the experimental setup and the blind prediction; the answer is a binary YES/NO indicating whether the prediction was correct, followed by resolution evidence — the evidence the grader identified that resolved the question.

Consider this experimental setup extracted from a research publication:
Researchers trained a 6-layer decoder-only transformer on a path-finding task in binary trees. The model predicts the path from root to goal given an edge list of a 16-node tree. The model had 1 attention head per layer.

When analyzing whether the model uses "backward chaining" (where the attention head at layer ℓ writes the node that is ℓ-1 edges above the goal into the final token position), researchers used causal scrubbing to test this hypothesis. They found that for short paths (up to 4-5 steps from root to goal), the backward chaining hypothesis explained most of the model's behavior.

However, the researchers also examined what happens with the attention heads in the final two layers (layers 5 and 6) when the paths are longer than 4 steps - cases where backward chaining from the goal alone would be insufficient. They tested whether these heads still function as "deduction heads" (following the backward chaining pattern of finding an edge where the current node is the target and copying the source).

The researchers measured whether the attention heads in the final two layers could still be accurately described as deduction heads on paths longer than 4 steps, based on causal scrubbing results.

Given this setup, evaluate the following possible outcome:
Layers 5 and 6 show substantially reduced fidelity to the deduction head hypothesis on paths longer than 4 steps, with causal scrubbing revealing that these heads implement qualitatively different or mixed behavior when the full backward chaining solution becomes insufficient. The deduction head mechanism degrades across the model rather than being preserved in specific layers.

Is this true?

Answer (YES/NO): NO